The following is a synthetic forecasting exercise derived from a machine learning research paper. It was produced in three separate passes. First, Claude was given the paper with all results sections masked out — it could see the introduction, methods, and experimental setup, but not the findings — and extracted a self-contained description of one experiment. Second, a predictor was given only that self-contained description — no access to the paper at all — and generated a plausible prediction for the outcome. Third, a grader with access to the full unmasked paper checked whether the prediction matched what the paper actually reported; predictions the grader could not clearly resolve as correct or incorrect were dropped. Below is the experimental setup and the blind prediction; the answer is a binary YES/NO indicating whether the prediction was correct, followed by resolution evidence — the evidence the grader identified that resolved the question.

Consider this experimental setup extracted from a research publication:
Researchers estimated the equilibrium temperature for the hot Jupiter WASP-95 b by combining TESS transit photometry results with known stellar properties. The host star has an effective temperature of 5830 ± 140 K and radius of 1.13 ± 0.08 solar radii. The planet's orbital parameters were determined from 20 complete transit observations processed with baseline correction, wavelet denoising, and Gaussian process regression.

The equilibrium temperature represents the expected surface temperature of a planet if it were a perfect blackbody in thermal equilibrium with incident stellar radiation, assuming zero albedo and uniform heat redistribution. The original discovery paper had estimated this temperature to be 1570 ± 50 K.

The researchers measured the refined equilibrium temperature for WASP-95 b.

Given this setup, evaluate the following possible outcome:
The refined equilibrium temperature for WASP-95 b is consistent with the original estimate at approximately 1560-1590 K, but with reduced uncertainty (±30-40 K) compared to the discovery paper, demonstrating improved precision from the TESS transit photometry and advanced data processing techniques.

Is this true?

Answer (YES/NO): NO